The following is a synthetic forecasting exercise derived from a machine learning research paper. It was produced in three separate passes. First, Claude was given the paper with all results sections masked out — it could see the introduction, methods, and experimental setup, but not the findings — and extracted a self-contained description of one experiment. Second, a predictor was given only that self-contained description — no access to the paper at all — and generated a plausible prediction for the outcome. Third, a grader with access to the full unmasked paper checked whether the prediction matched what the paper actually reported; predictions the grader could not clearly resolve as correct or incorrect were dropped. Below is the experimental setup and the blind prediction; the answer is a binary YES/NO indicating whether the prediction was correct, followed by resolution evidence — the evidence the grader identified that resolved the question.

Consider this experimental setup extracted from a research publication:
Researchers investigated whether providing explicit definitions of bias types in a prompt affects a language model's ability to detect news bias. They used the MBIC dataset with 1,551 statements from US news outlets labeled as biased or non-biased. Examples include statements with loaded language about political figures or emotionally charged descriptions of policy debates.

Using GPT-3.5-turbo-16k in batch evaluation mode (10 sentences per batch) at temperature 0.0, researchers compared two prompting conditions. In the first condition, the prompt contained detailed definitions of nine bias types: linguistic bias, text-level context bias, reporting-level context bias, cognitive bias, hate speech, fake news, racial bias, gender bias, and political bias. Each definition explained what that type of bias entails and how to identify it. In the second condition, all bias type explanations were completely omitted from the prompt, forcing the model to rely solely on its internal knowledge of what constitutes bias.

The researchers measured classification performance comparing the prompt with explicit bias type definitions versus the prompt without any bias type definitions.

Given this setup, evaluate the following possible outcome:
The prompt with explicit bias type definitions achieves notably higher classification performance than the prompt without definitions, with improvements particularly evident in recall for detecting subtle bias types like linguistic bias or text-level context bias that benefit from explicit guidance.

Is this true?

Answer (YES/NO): NO